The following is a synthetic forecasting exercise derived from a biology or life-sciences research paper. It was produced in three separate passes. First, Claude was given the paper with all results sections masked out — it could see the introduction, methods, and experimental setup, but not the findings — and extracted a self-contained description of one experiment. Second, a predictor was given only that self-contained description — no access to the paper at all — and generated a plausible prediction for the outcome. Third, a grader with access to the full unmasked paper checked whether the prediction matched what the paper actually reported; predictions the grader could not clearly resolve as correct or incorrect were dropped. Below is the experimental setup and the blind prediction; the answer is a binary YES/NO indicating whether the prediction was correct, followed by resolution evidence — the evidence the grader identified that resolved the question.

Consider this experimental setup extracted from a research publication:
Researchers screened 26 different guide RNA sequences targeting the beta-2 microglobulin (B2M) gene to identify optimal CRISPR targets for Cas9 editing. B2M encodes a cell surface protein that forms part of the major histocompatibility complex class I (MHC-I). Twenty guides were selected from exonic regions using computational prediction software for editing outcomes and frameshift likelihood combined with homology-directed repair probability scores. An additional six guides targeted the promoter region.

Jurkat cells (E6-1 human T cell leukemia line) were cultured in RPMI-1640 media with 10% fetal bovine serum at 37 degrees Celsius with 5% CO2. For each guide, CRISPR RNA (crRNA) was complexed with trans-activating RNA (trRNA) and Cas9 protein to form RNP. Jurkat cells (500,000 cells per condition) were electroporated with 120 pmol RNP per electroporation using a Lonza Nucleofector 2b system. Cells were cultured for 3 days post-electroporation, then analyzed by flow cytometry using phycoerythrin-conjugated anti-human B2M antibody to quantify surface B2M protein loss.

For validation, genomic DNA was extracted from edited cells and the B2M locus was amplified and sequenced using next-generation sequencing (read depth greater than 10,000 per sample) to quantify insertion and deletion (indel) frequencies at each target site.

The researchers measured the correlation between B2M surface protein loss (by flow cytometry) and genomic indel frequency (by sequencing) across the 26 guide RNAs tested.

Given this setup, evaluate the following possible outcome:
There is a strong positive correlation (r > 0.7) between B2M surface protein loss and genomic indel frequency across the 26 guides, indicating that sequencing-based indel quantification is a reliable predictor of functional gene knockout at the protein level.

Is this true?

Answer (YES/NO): NO